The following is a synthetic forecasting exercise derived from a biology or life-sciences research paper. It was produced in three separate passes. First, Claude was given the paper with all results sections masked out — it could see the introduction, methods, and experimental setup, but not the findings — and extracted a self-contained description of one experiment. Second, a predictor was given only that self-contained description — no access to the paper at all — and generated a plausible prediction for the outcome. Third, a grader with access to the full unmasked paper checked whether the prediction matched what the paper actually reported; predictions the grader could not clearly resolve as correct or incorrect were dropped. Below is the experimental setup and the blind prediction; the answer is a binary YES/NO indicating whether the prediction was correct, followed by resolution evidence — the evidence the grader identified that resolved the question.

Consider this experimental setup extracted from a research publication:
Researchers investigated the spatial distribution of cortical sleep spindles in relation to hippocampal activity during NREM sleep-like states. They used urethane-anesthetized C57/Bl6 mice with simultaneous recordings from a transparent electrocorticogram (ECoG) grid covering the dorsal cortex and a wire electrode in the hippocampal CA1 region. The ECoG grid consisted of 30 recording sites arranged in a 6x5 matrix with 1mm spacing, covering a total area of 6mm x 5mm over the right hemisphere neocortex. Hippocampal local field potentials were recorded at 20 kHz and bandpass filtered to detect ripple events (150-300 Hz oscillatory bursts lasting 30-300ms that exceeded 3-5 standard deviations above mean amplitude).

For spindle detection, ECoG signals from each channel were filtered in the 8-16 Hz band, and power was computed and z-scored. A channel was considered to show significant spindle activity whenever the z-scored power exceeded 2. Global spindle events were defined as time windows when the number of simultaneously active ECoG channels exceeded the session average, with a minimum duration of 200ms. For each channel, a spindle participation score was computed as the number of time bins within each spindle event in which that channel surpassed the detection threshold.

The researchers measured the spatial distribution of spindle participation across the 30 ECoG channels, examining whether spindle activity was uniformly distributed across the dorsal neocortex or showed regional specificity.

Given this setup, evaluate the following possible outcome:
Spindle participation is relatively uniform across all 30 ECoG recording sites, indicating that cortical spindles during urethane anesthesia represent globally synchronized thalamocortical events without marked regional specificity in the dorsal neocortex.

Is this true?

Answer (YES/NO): NO